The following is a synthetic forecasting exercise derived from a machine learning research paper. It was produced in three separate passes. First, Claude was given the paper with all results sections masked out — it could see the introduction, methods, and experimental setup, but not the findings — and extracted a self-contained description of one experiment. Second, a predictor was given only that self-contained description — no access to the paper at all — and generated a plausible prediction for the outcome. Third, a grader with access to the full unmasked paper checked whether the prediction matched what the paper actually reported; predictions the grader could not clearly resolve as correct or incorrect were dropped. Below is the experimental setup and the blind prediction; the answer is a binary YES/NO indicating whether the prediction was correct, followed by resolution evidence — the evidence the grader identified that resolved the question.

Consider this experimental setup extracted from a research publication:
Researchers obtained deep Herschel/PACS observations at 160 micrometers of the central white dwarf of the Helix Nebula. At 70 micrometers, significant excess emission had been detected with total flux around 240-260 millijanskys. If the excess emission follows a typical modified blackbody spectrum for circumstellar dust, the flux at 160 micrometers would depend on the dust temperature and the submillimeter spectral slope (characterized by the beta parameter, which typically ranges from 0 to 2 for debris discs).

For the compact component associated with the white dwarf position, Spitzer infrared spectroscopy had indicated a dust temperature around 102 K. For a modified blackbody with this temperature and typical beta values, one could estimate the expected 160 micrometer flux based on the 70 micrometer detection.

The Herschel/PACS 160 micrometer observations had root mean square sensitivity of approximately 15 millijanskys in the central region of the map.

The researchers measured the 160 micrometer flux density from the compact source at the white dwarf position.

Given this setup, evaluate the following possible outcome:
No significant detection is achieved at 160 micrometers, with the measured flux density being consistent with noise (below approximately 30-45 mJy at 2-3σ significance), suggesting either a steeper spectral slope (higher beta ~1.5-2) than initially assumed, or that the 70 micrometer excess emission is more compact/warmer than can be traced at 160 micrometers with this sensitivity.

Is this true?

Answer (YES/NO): YES